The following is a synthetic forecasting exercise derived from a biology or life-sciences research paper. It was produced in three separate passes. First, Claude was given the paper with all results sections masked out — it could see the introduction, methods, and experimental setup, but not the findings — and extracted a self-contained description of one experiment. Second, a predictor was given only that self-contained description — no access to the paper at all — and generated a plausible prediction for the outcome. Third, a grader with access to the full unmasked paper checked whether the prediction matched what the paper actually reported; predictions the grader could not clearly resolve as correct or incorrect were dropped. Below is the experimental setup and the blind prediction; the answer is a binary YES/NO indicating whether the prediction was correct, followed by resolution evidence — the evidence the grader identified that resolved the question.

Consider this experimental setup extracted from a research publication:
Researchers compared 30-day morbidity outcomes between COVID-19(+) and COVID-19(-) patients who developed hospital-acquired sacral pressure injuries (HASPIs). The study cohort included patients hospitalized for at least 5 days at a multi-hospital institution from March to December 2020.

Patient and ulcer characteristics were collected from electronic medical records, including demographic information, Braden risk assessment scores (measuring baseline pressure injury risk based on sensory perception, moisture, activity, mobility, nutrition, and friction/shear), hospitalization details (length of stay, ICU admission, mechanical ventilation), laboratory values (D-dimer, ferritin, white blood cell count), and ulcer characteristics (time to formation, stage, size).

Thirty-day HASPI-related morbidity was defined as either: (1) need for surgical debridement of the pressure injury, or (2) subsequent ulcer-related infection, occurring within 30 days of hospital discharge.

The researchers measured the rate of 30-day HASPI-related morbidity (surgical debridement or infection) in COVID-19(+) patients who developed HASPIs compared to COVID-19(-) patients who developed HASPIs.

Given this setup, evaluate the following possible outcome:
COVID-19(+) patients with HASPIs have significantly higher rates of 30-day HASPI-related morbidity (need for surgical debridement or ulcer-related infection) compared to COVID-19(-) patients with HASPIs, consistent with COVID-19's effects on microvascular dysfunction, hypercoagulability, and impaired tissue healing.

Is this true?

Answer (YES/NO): NO